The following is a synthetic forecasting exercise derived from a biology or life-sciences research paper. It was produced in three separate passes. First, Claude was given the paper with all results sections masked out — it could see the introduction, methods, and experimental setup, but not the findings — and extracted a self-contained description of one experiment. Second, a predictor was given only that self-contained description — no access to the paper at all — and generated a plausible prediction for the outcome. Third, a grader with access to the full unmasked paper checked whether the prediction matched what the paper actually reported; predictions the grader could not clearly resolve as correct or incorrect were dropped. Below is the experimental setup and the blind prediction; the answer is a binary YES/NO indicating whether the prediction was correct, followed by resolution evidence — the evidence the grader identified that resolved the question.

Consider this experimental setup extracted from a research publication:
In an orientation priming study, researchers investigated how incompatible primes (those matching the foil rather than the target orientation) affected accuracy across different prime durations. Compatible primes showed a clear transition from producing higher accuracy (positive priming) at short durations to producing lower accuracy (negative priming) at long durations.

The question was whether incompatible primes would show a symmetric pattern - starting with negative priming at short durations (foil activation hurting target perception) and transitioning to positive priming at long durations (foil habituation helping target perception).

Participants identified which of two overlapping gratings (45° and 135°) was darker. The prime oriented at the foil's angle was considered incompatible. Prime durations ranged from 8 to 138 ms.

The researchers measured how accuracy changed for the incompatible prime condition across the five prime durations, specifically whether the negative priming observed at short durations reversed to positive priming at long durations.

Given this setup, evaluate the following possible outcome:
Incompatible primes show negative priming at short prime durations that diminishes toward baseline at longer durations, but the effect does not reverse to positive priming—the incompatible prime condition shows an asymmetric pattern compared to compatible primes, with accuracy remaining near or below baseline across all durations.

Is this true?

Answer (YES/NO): YES